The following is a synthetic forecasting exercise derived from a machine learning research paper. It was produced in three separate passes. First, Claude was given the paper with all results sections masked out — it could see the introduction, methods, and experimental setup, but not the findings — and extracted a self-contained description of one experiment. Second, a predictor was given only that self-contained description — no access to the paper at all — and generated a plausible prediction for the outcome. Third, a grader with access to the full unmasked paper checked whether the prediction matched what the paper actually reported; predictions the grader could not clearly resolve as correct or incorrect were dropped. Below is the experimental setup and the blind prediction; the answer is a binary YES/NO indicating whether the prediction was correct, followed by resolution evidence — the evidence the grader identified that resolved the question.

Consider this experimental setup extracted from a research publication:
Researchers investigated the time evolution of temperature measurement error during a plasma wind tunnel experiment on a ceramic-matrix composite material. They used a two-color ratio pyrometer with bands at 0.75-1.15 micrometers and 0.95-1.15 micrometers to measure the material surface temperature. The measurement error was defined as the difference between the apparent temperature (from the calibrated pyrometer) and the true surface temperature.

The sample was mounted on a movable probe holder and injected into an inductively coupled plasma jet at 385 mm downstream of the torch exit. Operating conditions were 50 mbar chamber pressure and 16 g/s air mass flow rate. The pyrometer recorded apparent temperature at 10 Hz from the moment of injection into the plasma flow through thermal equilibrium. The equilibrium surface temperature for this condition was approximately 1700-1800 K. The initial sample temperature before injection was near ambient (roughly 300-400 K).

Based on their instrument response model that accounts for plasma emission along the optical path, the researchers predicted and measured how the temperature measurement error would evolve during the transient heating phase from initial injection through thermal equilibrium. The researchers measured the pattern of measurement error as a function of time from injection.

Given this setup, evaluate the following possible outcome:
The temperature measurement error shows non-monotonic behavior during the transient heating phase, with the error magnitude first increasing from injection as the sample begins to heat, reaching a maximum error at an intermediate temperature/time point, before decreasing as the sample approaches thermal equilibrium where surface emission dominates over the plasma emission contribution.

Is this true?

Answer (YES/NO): NO